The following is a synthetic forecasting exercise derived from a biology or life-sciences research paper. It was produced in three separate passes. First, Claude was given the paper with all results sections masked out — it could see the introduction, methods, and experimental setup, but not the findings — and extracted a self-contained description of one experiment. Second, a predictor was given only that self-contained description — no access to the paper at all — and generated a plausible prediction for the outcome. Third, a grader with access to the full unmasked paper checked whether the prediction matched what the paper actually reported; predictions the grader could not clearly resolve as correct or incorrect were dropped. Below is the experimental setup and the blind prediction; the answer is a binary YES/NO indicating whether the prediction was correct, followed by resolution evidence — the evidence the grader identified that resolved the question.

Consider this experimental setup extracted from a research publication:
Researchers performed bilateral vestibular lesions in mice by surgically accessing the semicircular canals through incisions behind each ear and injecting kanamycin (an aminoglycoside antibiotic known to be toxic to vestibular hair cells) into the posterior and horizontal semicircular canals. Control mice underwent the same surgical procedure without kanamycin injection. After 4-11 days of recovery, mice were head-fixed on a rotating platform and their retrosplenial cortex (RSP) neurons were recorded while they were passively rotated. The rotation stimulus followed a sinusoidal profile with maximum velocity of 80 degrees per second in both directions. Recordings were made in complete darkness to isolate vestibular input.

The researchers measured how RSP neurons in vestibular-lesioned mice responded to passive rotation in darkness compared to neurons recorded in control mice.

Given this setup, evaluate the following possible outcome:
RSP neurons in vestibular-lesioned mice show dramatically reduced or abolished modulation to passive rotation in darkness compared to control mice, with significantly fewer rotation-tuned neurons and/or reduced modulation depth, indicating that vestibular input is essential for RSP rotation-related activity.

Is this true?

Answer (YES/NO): YES